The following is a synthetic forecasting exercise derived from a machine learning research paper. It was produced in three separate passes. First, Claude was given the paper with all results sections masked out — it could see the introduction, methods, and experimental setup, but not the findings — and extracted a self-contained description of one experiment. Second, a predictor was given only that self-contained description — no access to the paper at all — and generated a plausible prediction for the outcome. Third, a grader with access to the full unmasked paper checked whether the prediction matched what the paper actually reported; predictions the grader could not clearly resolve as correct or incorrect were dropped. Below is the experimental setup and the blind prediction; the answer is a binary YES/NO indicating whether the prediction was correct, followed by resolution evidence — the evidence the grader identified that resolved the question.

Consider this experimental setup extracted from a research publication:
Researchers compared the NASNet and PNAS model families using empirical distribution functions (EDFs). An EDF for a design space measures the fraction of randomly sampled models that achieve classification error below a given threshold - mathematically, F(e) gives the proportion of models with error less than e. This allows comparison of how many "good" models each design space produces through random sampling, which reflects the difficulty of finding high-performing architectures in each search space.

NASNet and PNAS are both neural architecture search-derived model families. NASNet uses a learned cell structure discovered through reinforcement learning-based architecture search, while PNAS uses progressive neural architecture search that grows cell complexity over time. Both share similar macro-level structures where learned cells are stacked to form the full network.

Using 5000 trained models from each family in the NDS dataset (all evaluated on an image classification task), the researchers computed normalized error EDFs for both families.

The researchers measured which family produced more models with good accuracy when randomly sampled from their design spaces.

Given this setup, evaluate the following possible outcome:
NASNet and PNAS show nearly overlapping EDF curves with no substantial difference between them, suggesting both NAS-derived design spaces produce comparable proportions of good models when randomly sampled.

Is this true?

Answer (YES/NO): NO